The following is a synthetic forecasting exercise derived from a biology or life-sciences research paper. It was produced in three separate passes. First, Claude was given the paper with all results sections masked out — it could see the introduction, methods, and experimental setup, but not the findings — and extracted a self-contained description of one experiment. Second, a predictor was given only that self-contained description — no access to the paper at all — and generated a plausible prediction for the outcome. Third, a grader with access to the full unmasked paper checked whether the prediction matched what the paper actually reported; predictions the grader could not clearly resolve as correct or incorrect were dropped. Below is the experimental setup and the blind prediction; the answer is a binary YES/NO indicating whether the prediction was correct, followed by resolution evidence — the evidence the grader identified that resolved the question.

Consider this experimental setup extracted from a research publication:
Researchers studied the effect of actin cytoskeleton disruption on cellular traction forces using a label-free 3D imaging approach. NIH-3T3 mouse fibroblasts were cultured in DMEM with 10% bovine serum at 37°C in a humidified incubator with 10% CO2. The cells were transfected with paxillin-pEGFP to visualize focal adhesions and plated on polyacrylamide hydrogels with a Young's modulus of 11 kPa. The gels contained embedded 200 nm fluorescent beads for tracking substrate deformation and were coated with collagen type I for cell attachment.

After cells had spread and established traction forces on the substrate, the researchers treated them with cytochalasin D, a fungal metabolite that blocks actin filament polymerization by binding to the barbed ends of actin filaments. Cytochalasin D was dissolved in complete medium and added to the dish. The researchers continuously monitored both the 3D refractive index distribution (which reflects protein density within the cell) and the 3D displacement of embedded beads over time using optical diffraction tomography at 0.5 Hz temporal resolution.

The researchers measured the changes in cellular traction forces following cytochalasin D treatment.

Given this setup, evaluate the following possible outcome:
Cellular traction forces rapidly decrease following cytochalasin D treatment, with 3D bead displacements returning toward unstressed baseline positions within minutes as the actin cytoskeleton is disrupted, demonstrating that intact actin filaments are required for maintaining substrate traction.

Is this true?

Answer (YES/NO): NO